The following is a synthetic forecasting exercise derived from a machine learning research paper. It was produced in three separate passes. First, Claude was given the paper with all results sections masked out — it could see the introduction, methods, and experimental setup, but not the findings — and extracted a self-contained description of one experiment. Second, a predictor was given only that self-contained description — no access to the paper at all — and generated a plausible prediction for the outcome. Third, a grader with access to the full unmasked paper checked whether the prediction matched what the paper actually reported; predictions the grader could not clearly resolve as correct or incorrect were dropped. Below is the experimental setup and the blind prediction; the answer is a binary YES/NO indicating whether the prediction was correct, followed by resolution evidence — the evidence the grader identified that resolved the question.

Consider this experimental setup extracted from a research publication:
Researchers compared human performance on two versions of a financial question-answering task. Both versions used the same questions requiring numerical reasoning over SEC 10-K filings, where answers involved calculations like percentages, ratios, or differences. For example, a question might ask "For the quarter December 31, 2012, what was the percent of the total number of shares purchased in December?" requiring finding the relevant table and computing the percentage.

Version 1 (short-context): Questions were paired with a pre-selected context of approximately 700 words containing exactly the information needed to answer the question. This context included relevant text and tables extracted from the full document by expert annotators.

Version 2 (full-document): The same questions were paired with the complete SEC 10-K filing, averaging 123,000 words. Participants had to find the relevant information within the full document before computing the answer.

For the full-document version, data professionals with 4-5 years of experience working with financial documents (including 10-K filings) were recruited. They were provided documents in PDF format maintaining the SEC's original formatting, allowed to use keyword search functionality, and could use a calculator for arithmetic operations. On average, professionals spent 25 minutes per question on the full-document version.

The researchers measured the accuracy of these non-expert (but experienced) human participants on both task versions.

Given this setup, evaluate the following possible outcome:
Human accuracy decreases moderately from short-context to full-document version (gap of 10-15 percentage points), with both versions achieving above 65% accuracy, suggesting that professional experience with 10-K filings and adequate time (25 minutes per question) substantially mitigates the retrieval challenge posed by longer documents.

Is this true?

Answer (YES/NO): NO